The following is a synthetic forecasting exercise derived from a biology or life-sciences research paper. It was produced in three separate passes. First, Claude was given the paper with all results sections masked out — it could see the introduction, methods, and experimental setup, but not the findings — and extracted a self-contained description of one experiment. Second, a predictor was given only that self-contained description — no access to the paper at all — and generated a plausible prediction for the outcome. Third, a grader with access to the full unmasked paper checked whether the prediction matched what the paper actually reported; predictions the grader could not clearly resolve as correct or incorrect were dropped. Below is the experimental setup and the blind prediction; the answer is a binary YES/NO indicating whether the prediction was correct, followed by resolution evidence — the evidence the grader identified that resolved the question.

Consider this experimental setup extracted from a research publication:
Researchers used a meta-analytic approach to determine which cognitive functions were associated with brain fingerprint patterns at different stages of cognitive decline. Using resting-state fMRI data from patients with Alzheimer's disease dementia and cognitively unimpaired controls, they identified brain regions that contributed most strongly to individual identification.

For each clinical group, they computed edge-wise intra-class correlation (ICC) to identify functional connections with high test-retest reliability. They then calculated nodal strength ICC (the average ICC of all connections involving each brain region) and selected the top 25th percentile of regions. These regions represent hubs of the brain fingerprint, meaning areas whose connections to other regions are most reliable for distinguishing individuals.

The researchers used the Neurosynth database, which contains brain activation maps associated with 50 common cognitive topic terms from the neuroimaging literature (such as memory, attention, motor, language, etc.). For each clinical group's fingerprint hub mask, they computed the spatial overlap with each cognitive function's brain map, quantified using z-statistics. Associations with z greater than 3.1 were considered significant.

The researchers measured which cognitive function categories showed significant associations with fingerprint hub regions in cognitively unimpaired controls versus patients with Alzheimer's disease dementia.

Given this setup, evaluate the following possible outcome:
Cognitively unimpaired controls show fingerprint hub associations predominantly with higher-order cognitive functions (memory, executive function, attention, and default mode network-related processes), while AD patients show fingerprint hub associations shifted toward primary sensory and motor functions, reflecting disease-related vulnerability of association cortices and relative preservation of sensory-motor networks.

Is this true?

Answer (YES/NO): NO